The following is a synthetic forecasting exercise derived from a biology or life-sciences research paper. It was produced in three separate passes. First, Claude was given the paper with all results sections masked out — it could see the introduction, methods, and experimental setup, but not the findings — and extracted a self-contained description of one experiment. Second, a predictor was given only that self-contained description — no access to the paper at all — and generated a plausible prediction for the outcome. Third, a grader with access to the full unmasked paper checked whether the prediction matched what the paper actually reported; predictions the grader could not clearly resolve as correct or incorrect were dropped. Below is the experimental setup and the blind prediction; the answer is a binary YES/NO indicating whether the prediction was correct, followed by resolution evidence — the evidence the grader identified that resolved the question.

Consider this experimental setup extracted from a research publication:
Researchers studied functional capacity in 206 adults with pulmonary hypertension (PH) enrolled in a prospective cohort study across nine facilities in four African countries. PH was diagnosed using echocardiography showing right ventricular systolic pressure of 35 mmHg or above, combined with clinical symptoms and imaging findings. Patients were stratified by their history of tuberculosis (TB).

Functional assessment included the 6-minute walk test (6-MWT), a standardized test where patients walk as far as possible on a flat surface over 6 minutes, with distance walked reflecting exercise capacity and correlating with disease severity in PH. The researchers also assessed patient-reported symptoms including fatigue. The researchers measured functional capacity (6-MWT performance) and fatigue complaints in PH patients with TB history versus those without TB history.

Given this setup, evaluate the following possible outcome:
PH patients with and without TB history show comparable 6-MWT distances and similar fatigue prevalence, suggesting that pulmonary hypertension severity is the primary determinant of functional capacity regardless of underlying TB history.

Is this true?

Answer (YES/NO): NO